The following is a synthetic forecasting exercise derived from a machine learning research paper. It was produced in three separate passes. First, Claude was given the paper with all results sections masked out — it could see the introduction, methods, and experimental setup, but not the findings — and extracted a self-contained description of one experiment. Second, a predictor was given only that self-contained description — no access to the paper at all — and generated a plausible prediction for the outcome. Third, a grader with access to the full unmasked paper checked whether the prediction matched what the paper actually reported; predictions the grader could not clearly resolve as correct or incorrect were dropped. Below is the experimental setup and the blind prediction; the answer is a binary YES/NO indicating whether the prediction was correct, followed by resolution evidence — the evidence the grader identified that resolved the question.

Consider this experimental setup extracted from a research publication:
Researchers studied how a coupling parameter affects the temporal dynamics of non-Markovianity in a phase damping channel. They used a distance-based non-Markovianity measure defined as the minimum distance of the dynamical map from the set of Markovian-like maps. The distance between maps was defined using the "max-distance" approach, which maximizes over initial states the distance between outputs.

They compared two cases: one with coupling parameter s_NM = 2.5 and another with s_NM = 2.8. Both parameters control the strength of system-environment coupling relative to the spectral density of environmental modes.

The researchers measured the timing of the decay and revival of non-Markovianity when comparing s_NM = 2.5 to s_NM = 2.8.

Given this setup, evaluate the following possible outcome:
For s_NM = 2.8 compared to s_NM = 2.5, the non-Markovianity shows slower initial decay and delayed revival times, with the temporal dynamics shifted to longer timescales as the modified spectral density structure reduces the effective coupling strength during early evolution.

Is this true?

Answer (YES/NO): YES